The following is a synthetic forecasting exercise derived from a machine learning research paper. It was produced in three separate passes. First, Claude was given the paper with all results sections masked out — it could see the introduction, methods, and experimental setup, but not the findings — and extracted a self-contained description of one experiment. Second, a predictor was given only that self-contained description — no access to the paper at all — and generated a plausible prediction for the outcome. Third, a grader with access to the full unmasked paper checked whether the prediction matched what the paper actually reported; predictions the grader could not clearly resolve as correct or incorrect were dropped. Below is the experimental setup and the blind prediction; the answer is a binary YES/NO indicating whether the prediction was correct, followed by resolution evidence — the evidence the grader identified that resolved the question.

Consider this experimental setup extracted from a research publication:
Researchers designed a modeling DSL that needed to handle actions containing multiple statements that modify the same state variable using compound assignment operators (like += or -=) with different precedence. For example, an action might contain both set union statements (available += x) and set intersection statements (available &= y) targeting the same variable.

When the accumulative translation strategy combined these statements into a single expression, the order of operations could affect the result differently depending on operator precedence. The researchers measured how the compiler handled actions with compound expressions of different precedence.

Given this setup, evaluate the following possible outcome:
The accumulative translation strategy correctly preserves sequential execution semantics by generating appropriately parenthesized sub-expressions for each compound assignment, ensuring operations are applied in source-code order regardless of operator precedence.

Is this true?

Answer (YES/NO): NO